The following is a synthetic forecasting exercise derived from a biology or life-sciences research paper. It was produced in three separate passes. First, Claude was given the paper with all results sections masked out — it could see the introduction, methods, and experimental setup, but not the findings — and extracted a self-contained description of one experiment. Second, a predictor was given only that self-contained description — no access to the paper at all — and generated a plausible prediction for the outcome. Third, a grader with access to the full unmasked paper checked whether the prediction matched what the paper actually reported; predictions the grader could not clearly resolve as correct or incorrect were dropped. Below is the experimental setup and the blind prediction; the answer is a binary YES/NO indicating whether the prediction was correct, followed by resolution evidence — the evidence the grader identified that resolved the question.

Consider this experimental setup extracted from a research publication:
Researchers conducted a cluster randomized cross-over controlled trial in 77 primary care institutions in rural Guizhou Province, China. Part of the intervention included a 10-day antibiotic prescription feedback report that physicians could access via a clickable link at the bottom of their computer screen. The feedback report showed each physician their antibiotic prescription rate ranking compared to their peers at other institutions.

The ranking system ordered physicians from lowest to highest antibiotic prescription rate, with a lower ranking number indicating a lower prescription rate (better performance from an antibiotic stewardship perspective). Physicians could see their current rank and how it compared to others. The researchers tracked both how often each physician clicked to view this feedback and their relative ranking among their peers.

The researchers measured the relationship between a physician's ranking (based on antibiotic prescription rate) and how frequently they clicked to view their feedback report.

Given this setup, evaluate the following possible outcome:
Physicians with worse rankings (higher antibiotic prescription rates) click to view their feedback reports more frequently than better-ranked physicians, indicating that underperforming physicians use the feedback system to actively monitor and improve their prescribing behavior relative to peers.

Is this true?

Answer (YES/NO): NO